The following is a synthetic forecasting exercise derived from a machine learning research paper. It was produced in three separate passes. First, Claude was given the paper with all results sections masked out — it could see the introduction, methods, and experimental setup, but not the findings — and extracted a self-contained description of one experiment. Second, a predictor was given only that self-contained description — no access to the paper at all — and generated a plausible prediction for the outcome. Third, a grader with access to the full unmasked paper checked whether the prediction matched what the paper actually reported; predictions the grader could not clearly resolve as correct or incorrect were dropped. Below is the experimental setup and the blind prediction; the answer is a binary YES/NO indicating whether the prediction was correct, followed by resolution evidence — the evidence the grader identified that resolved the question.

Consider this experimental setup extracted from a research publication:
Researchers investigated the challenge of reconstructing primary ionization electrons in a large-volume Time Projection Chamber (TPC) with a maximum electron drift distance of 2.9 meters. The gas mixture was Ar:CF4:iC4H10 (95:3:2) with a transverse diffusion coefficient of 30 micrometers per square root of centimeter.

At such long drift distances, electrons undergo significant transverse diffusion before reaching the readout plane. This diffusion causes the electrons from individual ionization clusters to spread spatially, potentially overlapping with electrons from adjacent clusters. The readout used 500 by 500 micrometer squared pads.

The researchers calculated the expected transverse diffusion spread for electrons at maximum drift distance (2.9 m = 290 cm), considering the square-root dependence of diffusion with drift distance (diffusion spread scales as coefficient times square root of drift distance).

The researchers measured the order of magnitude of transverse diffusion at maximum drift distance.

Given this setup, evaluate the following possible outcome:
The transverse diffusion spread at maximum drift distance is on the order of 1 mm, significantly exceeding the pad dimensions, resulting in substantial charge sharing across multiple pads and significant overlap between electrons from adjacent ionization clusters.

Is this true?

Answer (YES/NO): NO